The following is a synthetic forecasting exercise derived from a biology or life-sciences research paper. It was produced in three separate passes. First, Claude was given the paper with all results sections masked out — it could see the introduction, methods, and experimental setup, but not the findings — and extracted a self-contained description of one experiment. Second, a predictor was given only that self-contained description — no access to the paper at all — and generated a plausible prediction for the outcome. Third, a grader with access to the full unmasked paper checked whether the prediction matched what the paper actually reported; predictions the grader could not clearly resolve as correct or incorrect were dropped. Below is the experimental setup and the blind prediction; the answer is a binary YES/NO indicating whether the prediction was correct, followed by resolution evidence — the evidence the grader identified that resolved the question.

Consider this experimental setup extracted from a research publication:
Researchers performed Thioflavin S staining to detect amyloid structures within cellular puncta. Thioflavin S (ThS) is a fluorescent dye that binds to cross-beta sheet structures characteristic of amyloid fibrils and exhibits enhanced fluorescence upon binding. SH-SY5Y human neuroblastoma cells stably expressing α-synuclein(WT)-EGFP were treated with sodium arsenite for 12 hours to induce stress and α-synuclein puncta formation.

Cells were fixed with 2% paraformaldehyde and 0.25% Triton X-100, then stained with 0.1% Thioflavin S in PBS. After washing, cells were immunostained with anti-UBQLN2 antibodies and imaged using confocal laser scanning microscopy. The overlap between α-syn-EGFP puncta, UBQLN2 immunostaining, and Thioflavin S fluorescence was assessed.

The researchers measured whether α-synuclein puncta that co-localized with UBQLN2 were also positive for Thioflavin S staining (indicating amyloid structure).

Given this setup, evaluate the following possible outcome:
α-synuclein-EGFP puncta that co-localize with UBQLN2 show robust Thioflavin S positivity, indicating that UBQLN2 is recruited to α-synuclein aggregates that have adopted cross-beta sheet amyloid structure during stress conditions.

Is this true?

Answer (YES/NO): NO